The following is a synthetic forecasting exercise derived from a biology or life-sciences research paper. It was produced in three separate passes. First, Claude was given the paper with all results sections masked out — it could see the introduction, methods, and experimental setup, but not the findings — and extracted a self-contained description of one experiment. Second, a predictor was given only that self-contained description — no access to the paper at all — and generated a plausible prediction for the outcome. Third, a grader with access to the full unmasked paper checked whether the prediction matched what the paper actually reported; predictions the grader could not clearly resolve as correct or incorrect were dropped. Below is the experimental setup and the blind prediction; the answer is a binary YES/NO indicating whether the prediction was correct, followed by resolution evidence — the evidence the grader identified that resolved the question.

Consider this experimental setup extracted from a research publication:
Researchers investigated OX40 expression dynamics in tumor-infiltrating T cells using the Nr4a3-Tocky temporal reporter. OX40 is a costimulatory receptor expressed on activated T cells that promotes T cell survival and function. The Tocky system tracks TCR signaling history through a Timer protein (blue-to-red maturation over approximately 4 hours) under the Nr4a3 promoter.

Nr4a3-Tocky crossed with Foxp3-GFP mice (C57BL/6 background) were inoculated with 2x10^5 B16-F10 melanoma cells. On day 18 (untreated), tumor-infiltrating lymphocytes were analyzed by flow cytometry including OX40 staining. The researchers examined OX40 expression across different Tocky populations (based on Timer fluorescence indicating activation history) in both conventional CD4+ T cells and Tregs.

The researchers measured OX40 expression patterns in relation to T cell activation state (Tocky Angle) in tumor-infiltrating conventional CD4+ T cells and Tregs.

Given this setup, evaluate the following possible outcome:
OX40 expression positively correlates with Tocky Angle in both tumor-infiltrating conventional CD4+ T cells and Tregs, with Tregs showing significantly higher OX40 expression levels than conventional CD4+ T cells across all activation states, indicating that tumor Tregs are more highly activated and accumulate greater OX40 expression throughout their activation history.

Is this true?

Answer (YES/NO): NO